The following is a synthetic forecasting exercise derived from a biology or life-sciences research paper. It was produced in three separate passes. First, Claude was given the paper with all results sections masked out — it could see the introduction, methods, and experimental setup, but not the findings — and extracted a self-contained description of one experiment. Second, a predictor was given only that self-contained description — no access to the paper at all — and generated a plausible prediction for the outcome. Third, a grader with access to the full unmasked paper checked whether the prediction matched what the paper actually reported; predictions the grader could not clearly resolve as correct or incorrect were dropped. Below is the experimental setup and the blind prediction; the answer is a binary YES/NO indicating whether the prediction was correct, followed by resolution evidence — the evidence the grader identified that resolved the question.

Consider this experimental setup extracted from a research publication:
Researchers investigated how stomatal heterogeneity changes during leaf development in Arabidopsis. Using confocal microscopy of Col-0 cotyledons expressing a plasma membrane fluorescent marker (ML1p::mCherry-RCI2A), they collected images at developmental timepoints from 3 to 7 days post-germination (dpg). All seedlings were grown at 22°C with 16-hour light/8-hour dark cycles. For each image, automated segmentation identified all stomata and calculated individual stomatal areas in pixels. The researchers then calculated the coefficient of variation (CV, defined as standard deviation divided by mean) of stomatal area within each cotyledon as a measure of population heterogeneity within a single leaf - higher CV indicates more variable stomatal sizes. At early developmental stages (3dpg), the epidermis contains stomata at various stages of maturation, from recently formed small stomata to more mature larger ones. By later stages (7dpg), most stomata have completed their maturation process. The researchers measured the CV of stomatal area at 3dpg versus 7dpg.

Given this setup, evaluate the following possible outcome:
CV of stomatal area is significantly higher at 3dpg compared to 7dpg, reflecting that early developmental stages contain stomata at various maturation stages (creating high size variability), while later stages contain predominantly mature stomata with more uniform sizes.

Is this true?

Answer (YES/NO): YES